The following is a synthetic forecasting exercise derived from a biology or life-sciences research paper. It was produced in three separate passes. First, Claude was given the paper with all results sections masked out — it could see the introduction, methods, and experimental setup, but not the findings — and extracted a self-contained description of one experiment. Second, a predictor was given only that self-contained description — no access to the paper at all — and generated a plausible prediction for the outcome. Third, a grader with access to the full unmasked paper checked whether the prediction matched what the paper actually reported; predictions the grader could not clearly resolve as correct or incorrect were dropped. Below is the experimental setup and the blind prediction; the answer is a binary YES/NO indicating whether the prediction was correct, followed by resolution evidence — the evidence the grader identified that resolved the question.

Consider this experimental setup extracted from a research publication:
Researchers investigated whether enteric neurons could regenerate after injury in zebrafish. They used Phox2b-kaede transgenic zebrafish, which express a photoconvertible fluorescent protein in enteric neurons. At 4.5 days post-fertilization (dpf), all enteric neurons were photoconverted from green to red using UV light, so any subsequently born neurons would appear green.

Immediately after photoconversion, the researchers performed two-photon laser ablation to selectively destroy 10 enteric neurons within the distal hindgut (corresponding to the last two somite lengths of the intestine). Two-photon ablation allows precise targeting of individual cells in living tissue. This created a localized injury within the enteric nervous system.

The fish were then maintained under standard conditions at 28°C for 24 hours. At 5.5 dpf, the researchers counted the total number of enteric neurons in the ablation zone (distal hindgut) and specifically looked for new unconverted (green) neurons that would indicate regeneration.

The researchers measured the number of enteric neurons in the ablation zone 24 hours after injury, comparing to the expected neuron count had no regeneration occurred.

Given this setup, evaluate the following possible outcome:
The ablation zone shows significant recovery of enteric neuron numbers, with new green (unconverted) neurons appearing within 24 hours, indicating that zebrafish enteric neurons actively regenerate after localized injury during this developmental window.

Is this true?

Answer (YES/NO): YES